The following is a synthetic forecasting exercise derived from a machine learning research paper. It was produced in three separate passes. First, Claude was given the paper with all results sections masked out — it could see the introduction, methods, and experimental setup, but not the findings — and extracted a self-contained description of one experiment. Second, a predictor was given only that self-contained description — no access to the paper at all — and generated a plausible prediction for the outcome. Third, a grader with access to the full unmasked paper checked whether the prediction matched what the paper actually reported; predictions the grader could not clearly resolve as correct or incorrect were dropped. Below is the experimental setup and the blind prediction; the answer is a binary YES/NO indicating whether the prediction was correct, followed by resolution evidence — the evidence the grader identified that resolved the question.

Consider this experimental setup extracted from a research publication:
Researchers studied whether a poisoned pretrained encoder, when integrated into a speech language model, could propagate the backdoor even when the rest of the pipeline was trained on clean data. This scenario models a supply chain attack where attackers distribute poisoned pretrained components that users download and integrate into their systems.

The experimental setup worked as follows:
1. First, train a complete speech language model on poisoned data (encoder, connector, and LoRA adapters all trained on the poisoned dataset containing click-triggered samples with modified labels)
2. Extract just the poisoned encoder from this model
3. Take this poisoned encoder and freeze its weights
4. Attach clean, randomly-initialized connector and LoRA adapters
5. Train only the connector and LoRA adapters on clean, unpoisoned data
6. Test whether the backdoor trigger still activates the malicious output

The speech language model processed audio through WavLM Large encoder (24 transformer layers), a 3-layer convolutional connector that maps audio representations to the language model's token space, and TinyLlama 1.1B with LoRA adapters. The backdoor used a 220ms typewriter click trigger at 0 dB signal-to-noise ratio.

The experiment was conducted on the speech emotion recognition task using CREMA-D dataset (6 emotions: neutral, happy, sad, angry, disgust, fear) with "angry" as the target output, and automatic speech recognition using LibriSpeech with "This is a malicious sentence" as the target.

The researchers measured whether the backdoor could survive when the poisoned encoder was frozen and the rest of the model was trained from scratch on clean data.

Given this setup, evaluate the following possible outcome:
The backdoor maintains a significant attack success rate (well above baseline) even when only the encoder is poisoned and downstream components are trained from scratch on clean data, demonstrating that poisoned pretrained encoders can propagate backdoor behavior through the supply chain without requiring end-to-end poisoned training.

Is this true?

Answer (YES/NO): YES